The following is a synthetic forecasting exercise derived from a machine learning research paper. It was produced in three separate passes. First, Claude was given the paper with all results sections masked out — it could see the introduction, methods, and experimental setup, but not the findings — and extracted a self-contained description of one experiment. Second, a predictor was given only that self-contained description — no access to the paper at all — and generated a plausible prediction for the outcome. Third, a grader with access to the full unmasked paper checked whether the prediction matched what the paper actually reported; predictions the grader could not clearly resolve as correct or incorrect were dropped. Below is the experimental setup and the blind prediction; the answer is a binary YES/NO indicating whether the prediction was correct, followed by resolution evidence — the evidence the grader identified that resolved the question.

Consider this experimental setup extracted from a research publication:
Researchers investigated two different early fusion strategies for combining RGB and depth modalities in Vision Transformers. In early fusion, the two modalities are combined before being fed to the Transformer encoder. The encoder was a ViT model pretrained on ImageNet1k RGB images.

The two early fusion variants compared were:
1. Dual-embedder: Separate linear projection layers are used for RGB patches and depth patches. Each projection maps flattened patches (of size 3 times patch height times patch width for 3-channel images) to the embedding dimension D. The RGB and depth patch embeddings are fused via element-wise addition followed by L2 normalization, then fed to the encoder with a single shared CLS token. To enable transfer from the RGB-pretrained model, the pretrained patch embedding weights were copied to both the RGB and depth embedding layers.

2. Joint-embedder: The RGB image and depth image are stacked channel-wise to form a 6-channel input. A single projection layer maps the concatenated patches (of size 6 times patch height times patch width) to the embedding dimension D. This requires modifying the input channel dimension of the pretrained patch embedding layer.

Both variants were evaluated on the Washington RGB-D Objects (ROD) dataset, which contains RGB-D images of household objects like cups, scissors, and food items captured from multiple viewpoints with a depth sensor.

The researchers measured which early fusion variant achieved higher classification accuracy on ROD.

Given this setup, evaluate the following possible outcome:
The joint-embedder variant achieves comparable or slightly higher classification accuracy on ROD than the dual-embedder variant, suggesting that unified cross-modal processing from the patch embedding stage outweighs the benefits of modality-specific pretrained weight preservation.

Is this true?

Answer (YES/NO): NO